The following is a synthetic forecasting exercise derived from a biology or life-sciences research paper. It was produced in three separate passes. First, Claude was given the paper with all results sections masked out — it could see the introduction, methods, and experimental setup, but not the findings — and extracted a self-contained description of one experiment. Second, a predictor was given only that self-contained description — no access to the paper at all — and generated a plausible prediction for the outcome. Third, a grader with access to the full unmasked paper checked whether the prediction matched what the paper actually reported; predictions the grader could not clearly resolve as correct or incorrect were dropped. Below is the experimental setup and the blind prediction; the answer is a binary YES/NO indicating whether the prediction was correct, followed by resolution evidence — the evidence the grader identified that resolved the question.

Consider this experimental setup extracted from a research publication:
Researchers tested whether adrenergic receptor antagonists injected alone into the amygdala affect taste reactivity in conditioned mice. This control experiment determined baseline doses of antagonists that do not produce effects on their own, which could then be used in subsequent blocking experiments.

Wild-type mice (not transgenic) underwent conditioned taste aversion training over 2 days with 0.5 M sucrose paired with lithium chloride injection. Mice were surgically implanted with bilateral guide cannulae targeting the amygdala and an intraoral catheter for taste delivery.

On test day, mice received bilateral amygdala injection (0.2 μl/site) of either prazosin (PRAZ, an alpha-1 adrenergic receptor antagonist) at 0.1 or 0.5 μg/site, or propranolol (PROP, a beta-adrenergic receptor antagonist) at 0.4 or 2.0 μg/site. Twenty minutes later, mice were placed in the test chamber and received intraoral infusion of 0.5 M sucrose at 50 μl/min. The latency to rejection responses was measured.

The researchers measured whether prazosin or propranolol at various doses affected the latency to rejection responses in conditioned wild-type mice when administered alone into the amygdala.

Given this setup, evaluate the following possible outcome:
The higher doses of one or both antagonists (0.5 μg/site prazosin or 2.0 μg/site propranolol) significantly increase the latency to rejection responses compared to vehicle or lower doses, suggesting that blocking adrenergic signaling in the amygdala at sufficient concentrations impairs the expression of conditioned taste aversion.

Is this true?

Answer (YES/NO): YES